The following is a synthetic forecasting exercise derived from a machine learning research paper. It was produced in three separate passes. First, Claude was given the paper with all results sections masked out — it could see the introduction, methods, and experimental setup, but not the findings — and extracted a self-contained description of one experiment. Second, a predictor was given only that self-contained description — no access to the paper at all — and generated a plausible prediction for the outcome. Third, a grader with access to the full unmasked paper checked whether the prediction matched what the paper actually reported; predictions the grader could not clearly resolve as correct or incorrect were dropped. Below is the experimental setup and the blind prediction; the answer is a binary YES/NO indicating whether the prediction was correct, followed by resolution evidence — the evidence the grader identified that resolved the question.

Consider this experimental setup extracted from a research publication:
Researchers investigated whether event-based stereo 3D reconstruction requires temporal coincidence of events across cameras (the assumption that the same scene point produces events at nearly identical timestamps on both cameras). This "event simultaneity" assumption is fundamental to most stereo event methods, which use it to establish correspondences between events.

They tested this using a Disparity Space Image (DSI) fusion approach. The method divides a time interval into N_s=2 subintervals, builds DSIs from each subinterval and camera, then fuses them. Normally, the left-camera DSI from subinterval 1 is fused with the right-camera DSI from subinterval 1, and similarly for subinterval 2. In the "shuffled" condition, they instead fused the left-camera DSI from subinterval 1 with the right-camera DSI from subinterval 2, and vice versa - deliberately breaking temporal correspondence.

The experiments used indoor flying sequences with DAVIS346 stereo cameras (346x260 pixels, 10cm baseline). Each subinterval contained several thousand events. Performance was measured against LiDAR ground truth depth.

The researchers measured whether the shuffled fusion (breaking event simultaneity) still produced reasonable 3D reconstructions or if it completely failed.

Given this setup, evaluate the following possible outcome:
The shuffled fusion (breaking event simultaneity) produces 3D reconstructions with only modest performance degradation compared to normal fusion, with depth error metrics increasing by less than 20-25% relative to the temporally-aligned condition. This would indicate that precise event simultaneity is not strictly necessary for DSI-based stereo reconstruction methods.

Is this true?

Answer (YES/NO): YES